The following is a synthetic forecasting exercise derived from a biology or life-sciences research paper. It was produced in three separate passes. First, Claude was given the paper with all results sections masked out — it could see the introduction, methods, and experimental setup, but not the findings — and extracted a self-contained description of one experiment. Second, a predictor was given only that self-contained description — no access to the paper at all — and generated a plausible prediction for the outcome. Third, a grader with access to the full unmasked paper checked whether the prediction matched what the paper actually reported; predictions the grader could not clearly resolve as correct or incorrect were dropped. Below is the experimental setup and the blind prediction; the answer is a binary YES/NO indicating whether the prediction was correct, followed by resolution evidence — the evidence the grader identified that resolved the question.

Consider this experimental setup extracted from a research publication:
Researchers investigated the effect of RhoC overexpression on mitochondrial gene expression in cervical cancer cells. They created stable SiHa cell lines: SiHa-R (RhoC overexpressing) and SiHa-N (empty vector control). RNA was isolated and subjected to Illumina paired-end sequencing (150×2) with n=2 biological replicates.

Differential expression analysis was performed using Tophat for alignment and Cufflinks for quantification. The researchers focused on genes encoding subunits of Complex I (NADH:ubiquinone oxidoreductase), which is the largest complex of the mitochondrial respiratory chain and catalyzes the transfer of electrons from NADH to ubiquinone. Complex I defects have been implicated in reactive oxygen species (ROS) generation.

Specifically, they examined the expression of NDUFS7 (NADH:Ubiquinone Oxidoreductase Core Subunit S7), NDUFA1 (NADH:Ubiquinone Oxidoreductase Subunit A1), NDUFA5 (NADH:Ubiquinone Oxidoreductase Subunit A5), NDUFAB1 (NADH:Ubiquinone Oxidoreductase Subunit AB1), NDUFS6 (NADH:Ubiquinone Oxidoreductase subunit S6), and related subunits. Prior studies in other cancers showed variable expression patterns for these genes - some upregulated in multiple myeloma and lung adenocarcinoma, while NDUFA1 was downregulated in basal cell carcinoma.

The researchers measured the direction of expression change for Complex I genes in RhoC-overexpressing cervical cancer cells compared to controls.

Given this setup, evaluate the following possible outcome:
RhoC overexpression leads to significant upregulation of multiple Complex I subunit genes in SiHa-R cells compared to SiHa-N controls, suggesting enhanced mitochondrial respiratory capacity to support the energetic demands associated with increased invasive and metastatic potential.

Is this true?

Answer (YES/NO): YES